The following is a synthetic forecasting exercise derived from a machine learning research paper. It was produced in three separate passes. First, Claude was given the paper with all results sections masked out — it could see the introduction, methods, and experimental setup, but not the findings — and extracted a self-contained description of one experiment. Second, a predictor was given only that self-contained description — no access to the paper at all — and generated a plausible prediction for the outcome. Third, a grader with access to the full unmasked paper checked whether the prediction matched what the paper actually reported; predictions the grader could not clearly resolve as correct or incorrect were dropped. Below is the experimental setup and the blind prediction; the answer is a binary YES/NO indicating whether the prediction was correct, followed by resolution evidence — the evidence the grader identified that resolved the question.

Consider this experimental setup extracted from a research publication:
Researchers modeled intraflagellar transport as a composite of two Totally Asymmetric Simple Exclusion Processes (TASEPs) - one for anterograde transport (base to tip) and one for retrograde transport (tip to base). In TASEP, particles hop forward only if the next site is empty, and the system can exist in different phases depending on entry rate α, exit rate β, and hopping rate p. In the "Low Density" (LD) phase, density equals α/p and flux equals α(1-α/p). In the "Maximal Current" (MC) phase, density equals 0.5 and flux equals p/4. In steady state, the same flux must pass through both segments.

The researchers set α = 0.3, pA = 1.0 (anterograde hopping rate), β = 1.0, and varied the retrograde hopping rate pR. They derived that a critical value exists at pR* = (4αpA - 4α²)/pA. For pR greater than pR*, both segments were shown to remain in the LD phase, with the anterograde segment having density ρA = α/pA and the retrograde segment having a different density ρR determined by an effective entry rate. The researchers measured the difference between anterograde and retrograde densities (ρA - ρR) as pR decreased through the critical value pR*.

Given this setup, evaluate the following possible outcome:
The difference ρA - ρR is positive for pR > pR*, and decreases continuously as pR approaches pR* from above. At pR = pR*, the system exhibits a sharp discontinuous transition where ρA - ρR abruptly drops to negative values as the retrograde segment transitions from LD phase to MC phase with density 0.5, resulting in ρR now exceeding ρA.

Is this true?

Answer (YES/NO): NO